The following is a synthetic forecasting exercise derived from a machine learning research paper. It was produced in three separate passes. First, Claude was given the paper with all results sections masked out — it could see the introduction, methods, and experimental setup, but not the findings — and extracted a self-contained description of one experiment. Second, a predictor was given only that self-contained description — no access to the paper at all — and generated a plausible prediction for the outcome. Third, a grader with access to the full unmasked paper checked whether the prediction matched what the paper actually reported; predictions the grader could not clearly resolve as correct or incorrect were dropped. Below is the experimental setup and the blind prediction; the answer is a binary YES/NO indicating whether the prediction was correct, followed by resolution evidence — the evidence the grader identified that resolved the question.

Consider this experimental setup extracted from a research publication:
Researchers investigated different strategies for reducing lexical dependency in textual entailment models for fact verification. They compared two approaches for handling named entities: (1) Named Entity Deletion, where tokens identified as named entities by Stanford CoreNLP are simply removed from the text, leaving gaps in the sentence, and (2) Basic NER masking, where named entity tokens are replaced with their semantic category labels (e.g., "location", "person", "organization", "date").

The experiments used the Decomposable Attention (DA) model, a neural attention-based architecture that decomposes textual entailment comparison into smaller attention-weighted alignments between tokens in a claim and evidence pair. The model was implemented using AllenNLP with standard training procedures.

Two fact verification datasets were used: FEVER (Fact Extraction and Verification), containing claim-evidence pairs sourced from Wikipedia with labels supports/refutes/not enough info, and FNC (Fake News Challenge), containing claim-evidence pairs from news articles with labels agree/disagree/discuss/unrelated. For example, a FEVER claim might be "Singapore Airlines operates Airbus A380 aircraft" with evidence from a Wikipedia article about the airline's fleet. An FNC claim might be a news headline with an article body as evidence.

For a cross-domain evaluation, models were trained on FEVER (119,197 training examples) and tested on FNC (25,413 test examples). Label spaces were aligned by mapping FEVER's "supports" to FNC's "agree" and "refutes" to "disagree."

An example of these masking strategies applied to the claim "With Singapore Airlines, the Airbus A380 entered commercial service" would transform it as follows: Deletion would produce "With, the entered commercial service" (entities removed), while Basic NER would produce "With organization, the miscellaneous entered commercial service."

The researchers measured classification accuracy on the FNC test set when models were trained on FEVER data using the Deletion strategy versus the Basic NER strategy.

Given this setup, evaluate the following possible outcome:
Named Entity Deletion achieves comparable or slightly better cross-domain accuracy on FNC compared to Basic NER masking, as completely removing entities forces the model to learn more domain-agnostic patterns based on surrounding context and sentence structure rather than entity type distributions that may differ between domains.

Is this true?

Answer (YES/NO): NO